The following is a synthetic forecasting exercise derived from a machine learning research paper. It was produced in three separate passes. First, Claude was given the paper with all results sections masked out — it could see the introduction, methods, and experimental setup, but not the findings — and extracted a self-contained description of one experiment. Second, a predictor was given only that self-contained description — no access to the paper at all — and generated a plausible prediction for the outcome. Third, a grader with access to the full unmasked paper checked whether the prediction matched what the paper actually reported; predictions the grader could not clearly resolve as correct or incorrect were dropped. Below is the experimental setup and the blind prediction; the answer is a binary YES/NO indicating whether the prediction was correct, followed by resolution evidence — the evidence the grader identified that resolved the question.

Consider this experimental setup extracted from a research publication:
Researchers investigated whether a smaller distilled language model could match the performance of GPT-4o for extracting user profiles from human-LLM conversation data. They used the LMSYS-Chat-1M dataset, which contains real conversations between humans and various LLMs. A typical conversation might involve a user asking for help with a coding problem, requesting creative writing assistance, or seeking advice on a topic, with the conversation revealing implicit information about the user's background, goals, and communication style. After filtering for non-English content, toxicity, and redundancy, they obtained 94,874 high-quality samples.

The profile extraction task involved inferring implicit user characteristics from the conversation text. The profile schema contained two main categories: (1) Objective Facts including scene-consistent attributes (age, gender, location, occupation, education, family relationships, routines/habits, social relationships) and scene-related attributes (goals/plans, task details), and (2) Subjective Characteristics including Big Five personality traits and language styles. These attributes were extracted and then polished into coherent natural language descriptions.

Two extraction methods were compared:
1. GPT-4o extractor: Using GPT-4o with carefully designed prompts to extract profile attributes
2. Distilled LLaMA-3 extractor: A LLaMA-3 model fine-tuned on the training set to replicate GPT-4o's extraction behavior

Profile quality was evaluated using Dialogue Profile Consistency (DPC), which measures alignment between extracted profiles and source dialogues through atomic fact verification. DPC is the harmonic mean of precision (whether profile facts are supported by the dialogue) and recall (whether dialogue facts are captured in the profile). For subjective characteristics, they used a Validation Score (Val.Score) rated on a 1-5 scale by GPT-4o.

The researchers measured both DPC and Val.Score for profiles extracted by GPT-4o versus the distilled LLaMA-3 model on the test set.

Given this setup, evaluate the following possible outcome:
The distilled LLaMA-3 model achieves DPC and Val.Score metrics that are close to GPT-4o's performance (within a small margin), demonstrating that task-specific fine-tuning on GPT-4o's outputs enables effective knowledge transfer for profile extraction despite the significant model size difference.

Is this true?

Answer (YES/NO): YES